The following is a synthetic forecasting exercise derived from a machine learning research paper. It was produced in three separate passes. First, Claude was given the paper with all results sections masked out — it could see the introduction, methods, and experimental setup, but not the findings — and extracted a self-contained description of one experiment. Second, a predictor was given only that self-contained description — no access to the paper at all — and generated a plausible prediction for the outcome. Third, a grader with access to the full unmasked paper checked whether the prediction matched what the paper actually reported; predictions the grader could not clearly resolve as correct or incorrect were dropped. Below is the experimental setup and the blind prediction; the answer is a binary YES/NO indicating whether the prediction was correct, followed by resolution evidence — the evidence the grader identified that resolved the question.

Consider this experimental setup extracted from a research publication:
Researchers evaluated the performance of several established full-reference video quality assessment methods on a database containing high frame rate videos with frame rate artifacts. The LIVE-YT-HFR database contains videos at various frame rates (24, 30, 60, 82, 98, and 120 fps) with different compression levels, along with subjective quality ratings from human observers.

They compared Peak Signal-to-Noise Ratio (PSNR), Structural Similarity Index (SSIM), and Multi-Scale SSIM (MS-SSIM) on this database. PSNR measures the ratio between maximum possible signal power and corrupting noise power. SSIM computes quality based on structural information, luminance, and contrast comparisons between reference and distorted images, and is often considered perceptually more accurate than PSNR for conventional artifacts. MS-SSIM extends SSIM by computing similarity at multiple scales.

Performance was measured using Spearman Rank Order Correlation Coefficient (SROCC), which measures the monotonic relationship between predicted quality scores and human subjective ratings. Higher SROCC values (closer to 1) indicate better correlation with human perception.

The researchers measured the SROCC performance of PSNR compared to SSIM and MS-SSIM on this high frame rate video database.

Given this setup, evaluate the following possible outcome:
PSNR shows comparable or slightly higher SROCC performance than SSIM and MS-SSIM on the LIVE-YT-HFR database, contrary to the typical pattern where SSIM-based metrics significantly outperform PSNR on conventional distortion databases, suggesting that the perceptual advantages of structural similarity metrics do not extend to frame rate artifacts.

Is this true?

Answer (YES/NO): NO